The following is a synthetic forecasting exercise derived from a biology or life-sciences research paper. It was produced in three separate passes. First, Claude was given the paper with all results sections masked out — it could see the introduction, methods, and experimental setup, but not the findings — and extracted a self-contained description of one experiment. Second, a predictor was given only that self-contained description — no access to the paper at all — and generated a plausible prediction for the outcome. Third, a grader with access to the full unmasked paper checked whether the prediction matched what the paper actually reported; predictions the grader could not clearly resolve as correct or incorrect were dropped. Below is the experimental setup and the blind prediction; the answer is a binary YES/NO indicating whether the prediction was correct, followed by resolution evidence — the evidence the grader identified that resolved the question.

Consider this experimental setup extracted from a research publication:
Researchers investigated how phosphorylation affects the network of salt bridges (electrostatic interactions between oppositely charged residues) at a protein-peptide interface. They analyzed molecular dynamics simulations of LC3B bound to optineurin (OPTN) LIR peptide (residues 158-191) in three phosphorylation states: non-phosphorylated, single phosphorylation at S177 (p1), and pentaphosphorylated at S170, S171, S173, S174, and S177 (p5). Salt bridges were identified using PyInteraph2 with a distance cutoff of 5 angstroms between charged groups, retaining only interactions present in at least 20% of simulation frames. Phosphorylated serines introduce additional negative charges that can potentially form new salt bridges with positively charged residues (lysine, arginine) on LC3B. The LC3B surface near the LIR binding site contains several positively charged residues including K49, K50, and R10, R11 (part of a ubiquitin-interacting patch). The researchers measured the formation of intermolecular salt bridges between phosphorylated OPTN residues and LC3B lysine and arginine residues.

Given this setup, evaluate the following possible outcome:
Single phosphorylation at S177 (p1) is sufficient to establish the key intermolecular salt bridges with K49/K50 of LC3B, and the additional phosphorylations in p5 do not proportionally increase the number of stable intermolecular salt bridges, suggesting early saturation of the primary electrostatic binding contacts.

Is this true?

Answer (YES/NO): NO